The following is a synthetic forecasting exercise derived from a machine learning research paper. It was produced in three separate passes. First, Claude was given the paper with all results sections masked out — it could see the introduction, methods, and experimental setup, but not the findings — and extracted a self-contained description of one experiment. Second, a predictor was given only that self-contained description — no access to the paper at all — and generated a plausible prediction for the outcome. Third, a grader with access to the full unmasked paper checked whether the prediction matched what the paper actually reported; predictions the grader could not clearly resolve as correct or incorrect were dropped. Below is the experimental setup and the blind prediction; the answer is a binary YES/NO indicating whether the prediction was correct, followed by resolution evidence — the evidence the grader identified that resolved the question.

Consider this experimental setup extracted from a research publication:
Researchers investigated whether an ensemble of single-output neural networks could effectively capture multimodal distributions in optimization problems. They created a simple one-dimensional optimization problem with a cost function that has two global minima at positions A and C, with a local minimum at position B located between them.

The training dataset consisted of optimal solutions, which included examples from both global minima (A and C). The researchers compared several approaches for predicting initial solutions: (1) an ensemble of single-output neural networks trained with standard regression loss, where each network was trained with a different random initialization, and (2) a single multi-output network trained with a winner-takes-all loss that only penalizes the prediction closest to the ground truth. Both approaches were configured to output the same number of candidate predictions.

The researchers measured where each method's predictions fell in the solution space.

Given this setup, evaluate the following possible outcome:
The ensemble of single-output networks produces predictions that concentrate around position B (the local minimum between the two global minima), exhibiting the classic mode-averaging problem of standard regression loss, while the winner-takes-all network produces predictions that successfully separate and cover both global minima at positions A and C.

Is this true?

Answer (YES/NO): YES